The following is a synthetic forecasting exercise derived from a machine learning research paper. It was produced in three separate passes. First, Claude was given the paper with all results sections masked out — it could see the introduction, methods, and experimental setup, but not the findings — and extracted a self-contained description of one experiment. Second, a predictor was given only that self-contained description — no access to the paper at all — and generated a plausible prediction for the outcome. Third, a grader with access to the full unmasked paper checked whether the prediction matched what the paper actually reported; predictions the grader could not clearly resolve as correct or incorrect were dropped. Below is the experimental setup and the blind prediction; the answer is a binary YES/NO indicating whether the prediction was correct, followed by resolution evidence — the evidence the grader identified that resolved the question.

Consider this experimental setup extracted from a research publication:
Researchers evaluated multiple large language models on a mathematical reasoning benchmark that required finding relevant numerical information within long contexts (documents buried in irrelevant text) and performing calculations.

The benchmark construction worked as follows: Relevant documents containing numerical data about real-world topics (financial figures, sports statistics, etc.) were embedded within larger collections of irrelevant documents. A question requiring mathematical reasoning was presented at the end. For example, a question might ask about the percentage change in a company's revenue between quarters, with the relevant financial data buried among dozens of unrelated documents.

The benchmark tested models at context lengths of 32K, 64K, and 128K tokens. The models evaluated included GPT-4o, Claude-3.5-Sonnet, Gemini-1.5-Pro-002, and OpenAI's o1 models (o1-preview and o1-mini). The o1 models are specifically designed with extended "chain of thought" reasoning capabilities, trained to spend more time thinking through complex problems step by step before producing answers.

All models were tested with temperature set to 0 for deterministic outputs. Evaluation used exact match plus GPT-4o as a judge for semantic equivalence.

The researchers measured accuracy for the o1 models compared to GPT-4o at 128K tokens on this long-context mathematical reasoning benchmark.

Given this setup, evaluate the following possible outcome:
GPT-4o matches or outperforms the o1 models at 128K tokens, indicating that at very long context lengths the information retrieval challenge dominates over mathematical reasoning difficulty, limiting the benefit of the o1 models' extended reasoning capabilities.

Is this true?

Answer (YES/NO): YES